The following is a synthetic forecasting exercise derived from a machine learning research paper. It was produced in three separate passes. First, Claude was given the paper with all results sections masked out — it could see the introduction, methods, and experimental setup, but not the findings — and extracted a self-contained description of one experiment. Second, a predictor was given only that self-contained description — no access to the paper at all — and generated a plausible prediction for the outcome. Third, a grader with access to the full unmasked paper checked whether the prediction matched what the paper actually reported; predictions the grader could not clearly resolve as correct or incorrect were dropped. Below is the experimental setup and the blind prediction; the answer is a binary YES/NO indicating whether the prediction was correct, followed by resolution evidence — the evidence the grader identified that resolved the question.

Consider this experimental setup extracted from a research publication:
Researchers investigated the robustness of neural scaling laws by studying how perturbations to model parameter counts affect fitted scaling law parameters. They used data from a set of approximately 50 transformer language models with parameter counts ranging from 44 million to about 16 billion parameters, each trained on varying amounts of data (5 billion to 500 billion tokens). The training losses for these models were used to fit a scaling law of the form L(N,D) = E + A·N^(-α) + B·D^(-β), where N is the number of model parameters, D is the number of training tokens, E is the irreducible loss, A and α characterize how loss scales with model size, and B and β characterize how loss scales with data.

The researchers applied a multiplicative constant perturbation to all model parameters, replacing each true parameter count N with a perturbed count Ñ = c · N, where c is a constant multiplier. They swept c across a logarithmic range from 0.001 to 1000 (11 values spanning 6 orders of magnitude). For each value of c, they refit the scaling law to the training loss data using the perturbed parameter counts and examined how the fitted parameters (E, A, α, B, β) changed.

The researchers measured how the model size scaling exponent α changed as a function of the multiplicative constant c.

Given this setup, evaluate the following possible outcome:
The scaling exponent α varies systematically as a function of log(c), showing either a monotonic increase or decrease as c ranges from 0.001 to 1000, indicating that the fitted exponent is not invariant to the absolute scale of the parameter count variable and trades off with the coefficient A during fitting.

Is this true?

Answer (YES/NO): NO